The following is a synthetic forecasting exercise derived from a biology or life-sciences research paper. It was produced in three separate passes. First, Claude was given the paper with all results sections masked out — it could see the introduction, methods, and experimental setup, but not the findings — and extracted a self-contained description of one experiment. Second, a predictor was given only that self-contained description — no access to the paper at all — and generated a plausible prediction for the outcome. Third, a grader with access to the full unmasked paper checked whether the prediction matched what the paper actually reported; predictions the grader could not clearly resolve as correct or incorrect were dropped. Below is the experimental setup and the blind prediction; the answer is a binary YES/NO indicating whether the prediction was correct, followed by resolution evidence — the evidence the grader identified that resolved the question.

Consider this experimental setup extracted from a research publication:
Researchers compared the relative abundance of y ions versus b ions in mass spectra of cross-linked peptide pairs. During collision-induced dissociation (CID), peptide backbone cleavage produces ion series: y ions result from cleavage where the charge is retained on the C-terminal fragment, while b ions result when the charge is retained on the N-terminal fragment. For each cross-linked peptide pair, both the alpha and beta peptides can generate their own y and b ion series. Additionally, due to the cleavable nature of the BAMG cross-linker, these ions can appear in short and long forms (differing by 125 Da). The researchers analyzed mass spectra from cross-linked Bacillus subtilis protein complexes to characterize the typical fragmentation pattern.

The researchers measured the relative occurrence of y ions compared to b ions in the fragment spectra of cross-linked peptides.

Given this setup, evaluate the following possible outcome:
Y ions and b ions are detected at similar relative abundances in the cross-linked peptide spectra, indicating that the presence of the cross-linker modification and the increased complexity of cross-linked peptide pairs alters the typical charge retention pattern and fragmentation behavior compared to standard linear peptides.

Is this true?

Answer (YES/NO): NO